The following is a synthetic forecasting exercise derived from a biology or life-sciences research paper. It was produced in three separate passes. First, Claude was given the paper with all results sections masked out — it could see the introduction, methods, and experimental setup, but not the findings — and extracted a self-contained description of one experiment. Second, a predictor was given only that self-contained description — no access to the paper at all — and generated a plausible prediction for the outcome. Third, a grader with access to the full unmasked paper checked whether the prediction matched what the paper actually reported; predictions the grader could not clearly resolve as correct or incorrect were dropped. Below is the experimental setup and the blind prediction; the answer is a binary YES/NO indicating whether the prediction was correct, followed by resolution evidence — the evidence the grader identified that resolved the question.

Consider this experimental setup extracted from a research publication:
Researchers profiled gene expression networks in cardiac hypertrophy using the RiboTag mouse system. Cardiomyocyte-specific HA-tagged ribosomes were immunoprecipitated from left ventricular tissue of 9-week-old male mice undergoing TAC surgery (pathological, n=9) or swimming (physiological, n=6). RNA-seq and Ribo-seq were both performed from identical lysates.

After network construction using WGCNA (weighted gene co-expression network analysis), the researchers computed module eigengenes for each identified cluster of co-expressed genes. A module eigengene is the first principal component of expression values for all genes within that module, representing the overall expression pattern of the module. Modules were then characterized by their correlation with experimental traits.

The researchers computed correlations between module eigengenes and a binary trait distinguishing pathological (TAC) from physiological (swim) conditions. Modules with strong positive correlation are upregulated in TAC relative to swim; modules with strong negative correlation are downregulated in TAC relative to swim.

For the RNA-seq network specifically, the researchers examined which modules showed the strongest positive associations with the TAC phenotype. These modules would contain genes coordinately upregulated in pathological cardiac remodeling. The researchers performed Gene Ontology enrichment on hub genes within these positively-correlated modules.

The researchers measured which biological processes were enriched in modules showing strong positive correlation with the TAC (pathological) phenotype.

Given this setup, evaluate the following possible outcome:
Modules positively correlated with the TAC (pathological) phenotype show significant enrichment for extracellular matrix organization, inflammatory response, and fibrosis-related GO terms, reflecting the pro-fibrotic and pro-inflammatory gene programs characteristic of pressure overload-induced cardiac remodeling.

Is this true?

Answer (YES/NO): NO